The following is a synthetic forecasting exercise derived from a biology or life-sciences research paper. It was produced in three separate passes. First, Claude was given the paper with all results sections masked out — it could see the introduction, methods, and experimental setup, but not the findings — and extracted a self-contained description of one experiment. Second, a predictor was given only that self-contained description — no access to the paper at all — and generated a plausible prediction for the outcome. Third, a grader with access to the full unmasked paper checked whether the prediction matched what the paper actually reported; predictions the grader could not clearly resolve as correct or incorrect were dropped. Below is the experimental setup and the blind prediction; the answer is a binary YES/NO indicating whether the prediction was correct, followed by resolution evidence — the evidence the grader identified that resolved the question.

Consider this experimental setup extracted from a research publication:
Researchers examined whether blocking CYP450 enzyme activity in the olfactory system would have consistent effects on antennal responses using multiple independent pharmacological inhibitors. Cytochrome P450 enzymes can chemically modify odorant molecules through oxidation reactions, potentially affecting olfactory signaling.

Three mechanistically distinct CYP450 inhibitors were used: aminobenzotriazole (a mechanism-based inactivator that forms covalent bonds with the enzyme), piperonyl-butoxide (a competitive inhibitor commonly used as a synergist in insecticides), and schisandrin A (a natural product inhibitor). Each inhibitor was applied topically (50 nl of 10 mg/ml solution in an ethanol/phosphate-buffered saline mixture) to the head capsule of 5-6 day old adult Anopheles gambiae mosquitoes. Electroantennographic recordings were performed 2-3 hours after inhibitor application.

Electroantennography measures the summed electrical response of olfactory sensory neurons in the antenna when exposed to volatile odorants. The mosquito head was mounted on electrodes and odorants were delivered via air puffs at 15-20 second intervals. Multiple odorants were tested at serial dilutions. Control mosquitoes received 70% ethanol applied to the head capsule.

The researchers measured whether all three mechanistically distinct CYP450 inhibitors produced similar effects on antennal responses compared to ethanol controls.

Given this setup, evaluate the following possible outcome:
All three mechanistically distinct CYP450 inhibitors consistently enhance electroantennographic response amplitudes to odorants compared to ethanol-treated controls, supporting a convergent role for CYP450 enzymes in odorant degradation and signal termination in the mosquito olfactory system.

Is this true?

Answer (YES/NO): NO